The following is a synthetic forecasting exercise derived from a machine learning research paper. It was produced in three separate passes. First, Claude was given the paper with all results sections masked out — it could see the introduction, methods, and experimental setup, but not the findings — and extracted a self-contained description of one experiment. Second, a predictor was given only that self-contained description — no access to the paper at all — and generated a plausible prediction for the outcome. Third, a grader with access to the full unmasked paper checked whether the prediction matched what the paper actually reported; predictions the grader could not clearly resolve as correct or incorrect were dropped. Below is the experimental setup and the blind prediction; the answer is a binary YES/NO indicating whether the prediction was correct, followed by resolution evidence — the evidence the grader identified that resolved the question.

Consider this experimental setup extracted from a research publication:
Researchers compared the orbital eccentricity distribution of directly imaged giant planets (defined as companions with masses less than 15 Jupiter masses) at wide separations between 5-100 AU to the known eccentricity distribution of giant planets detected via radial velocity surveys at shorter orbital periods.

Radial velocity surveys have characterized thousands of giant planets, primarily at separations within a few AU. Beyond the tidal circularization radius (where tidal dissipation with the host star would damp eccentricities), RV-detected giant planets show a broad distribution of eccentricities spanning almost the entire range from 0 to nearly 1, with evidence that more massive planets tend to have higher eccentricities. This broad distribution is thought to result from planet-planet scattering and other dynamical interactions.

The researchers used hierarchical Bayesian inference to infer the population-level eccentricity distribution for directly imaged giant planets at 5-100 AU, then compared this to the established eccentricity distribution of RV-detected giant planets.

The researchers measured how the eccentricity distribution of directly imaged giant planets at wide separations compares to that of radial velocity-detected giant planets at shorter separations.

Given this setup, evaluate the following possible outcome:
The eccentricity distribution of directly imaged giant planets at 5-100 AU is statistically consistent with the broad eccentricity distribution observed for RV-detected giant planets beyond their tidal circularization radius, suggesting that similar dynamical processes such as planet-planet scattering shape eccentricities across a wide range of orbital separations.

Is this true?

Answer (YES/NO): NO